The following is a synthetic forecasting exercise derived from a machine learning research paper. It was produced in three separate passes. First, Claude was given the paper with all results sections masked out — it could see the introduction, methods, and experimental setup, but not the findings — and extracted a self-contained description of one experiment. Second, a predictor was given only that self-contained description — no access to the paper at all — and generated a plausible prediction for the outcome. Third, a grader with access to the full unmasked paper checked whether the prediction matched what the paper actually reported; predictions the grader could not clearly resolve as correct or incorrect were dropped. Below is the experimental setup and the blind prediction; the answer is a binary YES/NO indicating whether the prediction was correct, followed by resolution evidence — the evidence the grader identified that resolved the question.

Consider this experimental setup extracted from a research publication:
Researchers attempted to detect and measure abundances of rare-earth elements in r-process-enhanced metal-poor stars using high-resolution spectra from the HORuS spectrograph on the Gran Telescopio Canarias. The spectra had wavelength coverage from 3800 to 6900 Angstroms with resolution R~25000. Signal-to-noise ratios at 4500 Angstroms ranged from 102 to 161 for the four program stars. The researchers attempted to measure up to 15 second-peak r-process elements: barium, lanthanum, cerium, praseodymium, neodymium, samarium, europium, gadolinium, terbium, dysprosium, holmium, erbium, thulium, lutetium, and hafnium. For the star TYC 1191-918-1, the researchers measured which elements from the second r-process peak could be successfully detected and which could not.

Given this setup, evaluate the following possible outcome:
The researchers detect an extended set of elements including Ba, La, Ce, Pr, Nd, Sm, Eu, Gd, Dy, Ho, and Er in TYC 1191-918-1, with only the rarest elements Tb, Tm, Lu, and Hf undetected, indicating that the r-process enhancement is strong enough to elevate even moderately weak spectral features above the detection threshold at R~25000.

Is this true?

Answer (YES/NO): NO